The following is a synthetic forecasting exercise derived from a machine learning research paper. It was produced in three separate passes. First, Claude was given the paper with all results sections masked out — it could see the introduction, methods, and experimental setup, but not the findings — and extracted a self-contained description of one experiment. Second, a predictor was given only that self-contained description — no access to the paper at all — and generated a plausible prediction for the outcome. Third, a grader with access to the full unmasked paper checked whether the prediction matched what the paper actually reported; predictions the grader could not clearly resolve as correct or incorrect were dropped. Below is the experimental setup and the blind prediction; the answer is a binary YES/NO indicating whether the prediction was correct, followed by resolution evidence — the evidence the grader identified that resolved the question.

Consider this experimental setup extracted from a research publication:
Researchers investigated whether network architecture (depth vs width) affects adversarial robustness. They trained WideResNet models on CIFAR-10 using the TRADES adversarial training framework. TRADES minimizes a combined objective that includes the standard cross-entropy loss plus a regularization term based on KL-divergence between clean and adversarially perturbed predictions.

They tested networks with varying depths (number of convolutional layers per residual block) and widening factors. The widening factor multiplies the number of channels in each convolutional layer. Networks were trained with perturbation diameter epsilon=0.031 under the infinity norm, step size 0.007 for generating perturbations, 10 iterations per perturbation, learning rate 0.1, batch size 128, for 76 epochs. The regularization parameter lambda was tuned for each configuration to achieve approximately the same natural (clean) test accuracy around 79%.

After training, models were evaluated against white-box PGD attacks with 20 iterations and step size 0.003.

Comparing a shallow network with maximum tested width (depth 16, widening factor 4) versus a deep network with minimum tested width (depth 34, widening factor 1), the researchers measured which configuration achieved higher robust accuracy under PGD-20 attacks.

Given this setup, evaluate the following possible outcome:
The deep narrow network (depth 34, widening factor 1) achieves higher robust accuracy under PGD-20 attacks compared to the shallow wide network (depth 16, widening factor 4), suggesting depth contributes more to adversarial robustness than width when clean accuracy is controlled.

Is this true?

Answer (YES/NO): NO